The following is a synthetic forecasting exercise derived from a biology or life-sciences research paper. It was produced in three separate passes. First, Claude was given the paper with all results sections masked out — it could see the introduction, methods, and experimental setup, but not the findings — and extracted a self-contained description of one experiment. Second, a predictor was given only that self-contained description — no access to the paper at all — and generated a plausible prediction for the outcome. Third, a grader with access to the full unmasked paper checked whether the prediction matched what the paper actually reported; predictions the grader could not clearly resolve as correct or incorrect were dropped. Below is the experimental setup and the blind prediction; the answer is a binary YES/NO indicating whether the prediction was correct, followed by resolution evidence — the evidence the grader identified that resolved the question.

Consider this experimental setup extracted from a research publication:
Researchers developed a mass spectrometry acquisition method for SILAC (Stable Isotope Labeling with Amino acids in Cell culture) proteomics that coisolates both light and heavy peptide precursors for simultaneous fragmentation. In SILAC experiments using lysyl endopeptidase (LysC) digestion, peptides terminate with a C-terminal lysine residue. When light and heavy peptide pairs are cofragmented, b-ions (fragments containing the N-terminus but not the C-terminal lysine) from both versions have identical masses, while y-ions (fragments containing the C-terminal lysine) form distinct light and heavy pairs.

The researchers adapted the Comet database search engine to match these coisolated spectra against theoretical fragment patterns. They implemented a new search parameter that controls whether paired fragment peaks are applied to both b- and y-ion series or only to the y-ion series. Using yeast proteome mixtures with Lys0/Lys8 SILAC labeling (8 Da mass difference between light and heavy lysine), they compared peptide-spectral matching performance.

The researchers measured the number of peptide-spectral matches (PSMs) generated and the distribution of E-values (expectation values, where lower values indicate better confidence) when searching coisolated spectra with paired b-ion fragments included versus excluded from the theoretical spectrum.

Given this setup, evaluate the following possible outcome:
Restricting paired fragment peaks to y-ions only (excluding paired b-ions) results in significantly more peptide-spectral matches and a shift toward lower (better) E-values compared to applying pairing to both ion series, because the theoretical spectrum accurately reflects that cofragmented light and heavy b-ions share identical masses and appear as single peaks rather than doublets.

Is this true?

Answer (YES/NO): YES